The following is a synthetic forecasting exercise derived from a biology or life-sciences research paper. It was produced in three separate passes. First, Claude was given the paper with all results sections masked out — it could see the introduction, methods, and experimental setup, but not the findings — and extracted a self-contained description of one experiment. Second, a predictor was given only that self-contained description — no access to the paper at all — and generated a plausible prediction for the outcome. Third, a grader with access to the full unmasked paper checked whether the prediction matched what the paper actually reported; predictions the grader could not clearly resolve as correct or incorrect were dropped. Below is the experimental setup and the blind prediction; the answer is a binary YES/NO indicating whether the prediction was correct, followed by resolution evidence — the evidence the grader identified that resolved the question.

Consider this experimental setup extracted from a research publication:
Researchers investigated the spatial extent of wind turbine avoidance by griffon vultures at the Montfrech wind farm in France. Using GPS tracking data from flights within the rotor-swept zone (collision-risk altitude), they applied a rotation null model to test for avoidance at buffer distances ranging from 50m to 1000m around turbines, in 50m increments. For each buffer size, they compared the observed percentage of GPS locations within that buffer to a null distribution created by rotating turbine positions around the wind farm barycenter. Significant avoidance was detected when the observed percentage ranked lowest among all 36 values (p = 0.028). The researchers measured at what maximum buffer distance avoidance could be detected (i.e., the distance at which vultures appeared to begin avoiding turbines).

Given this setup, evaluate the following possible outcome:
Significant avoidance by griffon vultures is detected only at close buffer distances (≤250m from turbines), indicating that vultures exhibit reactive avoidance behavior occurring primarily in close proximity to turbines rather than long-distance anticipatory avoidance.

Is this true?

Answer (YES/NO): NO